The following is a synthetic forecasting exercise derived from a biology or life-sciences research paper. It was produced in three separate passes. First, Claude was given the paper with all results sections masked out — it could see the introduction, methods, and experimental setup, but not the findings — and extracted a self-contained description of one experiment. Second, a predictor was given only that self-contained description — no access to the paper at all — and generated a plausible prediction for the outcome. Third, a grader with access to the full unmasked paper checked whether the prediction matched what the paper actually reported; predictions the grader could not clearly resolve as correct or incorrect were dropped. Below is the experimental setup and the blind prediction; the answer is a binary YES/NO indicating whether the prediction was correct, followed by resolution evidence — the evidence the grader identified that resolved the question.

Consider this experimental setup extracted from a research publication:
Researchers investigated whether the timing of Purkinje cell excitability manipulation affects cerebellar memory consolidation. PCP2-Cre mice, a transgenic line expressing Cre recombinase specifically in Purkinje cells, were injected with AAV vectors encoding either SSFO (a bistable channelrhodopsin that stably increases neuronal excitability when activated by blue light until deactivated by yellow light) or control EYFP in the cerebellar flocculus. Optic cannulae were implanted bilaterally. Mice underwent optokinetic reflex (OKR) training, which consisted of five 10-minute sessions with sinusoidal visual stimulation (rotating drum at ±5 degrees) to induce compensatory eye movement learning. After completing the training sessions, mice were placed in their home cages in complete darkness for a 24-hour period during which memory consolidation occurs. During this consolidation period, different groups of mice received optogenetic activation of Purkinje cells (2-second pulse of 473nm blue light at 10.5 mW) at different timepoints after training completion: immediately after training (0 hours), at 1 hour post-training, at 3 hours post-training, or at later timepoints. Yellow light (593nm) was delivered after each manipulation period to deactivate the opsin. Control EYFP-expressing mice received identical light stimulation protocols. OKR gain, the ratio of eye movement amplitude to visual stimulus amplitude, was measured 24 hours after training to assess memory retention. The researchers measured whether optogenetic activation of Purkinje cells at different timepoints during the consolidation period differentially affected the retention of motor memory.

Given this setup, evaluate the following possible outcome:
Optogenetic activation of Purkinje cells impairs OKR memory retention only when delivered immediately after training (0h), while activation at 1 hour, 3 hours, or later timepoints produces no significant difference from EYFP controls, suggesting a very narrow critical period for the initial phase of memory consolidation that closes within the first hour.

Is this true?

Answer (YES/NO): NO